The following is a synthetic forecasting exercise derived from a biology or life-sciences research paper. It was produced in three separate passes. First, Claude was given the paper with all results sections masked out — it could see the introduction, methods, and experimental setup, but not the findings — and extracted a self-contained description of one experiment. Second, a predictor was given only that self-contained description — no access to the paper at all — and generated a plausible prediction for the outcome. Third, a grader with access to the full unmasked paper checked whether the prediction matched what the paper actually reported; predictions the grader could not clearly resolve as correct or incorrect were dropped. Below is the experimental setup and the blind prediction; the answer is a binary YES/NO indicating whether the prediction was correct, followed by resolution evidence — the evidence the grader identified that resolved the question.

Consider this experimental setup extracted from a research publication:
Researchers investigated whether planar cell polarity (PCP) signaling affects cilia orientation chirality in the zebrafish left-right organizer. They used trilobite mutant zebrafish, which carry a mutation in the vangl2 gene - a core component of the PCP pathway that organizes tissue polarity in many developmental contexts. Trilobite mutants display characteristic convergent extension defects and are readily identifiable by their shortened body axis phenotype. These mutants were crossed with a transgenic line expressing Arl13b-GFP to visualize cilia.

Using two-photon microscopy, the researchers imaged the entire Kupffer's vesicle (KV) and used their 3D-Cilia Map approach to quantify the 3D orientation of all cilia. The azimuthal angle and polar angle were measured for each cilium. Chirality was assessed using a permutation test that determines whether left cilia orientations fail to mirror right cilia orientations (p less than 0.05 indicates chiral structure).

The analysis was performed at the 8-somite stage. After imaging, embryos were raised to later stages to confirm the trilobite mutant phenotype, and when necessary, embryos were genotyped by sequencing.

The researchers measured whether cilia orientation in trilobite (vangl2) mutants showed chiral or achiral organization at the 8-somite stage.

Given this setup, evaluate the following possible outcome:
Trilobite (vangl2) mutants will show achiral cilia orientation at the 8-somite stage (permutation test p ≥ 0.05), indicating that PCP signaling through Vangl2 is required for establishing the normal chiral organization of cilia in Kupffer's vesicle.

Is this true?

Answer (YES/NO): YES